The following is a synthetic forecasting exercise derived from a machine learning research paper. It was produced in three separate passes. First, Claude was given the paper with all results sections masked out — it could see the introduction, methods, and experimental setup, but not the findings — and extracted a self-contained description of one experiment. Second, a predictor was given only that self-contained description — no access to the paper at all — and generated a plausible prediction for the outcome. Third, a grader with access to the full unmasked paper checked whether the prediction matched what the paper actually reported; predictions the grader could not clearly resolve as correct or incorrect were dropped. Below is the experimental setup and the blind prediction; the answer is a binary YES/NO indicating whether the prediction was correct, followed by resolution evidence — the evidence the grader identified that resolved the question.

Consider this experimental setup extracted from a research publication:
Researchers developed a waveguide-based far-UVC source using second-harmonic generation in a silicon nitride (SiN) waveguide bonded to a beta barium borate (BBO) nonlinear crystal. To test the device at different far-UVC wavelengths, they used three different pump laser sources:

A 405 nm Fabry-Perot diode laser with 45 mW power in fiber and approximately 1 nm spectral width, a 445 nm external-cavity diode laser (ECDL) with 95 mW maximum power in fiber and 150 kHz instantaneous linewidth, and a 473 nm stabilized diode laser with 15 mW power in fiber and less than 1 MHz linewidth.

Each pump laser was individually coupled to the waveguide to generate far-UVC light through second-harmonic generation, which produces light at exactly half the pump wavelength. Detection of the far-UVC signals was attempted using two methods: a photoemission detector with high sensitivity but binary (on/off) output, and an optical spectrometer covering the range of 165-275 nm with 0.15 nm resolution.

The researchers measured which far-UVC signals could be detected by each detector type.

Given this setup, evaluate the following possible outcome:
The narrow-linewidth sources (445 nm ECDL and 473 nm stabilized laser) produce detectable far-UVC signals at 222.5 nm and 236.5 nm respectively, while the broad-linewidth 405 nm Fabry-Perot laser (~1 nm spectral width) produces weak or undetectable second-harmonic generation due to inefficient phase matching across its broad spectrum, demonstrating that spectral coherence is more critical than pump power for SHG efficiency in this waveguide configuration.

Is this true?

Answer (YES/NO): NO